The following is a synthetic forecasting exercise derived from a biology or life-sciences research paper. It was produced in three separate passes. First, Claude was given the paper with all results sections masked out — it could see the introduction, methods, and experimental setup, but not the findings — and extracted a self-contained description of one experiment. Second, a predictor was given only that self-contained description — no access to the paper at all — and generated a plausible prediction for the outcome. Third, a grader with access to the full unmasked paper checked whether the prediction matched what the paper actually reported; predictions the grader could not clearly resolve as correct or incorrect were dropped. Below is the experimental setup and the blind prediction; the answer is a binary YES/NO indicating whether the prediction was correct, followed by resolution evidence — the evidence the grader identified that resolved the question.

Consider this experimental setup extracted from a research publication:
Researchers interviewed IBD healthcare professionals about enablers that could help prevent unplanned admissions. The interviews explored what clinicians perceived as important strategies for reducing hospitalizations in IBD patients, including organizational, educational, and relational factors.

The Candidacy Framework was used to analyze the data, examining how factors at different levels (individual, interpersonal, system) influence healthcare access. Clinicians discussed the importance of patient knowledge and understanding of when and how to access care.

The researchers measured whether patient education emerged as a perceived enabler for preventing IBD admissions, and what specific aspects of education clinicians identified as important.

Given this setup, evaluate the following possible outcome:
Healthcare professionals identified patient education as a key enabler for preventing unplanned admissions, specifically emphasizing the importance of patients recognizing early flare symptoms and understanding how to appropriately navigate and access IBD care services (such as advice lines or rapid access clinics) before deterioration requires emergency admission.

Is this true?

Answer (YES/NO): YES